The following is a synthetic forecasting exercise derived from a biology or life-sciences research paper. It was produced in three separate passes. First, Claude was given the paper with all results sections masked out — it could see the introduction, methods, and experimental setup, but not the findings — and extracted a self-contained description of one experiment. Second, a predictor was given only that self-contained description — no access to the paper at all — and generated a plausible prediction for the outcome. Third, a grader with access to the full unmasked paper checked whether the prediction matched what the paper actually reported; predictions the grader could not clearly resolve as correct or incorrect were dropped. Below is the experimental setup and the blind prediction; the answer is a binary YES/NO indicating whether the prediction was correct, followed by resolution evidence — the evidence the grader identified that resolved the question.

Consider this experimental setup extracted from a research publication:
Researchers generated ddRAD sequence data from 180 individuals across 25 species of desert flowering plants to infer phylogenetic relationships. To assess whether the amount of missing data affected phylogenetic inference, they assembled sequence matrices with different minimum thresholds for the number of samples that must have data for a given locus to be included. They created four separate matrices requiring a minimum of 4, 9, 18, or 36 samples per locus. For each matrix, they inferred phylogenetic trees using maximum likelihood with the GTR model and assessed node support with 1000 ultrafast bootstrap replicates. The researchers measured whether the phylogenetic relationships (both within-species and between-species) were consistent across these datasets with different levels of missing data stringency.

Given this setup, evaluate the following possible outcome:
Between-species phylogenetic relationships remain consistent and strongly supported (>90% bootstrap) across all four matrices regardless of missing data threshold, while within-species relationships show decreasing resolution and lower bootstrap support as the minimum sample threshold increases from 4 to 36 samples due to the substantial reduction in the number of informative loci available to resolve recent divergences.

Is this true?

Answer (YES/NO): NO